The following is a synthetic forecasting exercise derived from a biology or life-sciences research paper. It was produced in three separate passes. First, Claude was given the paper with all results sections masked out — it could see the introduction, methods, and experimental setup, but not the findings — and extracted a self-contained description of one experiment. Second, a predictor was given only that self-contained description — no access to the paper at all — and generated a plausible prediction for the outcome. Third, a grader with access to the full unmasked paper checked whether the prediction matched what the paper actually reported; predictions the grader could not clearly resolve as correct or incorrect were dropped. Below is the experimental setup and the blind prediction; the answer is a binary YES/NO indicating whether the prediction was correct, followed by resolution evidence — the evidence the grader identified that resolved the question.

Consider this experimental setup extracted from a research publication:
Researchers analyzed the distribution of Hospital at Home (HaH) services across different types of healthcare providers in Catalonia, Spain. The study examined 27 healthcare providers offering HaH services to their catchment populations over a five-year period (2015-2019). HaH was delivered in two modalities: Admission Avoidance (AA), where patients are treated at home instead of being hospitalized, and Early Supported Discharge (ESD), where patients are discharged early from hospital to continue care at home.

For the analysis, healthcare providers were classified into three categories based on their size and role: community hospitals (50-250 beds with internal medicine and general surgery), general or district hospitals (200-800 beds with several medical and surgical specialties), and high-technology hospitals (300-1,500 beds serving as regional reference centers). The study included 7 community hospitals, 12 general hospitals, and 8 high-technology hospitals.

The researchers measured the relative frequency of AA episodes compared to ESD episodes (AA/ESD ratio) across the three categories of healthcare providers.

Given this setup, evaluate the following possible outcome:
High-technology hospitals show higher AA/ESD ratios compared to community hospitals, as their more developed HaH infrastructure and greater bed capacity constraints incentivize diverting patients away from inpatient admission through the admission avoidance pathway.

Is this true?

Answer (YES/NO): NO